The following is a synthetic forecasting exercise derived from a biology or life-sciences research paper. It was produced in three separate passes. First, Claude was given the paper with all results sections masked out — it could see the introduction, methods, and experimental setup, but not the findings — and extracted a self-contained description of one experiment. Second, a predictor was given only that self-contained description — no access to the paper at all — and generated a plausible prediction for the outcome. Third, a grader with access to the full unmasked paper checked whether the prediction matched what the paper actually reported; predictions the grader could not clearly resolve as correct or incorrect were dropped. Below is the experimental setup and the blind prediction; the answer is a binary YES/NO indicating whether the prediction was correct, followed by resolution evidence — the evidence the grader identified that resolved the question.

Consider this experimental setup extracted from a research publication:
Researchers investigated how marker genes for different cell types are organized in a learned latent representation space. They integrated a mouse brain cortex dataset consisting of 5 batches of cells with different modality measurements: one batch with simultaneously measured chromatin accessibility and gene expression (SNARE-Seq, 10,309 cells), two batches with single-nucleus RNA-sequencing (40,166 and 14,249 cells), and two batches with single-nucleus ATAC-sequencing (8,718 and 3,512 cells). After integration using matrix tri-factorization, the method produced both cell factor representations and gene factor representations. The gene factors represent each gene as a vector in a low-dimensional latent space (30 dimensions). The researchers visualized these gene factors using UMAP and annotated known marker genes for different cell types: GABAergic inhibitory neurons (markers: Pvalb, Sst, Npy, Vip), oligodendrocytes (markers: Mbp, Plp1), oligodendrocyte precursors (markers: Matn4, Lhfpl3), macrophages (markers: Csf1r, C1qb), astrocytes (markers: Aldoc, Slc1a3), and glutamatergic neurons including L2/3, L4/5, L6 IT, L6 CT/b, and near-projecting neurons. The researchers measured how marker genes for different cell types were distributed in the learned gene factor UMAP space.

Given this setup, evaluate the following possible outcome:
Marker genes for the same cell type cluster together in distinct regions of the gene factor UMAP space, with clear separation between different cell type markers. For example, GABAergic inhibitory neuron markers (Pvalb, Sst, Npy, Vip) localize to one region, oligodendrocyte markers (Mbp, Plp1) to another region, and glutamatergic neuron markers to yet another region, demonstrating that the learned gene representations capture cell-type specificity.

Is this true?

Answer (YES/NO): YES